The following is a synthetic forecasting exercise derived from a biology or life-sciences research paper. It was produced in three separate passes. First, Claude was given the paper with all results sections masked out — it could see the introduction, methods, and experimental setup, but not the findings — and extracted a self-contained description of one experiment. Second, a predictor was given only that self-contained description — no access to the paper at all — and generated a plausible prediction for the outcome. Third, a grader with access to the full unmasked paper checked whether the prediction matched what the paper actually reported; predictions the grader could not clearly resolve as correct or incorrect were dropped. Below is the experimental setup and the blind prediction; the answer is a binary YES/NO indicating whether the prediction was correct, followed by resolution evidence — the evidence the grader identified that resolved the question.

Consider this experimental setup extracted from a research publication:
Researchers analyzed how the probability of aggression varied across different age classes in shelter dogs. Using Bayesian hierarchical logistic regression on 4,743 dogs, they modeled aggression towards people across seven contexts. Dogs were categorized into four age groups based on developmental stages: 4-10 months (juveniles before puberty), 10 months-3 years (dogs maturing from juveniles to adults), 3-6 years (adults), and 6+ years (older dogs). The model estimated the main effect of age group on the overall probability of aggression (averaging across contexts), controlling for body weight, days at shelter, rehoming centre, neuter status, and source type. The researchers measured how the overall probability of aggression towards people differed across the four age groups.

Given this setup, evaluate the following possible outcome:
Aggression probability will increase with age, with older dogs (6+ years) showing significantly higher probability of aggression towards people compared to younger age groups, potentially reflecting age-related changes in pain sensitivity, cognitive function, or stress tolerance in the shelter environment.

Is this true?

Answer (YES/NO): NO